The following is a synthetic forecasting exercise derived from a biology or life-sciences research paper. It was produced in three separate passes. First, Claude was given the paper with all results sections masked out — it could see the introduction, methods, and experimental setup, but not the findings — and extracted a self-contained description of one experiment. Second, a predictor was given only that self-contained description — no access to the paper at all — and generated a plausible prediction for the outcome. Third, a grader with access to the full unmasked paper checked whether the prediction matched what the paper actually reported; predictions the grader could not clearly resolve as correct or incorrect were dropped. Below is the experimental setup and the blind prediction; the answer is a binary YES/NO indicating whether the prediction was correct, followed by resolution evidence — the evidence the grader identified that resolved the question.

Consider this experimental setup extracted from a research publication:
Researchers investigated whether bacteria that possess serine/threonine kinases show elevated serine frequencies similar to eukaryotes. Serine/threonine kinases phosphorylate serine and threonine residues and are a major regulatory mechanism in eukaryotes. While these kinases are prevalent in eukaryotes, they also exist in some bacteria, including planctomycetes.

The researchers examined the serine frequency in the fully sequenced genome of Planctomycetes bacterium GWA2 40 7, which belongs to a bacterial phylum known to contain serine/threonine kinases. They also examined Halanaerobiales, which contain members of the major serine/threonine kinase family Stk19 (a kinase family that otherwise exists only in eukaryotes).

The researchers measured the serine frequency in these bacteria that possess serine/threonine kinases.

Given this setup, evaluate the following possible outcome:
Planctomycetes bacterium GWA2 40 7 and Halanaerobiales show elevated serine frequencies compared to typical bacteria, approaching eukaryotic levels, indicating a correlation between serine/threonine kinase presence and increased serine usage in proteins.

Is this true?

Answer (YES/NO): NO